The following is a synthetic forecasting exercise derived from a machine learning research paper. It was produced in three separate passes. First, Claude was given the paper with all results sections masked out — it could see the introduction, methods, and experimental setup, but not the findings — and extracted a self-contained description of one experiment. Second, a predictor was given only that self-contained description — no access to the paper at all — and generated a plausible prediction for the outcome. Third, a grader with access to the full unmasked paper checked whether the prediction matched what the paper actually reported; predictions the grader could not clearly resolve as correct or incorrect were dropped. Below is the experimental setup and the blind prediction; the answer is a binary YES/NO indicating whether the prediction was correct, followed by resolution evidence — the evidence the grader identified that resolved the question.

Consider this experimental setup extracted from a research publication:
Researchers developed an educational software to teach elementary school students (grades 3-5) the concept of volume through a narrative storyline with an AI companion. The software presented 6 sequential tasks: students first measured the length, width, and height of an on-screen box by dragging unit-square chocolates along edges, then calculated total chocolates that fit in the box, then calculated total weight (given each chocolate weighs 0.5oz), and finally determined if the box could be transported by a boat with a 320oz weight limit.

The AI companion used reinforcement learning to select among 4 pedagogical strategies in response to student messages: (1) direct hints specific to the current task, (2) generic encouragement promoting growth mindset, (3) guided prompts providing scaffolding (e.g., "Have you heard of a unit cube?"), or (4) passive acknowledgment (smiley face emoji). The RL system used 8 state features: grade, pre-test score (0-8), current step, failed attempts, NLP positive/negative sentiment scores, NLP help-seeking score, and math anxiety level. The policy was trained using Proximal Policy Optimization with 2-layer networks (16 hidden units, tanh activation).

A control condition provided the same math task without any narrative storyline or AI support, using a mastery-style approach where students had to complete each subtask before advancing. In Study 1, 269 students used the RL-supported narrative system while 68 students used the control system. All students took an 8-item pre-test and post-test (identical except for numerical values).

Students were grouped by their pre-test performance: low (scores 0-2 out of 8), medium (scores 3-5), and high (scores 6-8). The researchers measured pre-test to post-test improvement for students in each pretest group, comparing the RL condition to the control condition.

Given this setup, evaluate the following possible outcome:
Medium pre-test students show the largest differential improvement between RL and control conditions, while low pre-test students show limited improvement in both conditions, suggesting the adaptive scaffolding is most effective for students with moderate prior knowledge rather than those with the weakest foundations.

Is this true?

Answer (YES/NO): NO